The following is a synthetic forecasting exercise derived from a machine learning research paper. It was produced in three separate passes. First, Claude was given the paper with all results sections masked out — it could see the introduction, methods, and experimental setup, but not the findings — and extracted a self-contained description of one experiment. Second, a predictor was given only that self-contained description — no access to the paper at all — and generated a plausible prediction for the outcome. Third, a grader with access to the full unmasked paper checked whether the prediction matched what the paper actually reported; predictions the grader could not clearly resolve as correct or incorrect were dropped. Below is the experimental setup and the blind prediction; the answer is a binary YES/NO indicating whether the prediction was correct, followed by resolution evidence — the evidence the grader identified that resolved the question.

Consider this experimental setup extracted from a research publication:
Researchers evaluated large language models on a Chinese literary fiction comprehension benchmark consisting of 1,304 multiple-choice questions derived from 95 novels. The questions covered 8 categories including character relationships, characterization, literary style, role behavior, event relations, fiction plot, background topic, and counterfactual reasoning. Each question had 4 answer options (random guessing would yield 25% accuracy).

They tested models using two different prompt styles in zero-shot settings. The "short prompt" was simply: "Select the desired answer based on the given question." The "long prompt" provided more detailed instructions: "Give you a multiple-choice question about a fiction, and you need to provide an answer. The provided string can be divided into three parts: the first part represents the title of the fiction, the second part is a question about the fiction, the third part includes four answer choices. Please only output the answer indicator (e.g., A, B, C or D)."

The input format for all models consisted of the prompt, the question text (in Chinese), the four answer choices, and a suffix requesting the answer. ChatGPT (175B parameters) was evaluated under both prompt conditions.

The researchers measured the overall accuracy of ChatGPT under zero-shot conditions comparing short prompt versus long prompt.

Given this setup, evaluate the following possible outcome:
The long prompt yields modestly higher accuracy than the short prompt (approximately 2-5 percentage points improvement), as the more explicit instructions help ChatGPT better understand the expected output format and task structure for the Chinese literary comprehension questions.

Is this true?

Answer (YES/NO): NO